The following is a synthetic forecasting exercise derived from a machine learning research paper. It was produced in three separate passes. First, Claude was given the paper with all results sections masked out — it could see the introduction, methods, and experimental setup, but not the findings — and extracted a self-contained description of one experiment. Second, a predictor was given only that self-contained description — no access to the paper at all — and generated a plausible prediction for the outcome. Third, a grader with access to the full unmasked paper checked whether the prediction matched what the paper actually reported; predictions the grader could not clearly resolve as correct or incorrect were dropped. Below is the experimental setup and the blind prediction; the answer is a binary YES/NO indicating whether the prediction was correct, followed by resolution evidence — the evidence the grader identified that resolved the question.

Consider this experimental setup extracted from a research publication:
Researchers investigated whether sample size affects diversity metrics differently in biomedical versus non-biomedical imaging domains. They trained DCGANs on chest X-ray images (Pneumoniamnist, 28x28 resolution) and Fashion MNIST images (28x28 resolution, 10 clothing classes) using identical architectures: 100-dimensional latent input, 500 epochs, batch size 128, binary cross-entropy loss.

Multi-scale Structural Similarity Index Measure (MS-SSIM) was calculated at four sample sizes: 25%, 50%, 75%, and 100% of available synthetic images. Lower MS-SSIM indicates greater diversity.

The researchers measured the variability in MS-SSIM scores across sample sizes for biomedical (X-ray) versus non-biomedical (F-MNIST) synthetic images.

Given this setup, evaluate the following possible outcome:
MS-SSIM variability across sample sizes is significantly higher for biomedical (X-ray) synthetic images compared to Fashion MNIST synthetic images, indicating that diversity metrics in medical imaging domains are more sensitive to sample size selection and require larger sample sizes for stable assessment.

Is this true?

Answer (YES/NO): NO